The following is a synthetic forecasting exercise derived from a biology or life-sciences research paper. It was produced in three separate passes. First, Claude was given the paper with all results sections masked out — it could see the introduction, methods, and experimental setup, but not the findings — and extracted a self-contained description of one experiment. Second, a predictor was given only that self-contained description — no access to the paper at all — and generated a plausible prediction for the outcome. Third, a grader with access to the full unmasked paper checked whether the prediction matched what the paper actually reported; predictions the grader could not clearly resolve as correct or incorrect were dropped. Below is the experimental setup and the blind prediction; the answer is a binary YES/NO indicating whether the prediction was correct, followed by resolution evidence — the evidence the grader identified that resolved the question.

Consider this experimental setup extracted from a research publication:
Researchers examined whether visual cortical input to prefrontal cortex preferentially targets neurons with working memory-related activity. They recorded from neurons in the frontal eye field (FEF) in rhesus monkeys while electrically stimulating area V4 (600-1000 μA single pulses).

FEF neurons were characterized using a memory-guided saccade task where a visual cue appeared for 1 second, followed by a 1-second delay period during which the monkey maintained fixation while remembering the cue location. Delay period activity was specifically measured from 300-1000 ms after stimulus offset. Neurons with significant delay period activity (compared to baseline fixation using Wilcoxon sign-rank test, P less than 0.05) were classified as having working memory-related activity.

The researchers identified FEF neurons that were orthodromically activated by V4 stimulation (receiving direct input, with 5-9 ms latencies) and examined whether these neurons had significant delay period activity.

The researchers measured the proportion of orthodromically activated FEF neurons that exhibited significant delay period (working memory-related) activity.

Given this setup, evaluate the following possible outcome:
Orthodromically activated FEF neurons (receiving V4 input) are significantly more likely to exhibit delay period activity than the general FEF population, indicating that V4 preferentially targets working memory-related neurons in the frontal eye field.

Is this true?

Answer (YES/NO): NO